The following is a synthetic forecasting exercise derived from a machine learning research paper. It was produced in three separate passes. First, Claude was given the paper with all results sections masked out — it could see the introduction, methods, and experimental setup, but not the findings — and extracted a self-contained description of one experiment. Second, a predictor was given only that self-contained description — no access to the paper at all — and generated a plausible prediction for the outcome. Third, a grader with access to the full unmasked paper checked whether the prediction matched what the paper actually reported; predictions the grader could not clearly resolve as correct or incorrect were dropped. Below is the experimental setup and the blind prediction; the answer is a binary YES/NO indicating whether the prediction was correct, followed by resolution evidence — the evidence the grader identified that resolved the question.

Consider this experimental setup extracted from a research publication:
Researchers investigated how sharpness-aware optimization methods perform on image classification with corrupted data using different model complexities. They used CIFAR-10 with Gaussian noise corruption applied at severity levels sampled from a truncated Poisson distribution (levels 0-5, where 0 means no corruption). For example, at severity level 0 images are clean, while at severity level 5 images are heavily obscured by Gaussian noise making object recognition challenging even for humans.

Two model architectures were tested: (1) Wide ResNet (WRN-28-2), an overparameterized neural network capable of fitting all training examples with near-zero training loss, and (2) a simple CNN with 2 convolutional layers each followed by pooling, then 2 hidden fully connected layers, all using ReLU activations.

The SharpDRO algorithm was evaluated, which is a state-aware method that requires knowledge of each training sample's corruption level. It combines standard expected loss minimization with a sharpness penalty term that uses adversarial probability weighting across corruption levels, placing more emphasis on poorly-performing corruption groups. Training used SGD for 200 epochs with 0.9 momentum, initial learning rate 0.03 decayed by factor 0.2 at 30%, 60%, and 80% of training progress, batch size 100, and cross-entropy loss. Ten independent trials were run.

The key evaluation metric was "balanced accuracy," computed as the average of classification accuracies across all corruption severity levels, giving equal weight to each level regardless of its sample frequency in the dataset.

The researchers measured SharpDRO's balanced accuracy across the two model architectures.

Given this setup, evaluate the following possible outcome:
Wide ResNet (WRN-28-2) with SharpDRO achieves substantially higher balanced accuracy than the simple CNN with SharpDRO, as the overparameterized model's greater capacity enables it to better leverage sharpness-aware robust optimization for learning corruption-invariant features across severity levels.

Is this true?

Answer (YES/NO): YES